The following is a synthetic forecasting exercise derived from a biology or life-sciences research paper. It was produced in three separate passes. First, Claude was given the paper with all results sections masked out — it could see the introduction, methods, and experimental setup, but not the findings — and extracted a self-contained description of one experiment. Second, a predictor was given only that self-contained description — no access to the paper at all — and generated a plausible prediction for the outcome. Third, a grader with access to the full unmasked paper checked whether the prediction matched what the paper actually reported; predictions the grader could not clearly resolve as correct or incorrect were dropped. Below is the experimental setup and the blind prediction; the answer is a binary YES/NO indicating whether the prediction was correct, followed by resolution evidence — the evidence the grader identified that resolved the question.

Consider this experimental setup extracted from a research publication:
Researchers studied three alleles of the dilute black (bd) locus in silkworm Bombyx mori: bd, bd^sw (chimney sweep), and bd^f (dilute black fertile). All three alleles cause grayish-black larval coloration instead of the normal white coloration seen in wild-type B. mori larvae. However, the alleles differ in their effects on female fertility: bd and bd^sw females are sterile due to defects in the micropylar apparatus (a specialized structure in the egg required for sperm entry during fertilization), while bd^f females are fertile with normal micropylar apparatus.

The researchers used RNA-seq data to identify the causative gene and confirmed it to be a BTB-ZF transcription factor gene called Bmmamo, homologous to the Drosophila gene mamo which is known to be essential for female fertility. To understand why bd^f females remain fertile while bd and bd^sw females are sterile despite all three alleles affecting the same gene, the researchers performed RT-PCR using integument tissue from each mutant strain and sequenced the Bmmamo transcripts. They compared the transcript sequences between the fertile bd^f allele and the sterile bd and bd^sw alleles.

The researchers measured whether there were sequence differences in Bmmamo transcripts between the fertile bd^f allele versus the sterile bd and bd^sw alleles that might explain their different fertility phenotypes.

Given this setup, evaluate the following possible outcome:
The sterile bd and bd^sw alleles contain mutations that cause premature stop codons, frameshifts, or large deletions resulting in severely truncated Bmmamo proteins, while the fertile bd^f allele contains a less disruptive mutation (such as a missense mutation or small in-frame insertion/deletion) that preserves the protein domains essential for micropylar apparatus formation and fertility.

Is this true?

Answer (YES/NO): NO